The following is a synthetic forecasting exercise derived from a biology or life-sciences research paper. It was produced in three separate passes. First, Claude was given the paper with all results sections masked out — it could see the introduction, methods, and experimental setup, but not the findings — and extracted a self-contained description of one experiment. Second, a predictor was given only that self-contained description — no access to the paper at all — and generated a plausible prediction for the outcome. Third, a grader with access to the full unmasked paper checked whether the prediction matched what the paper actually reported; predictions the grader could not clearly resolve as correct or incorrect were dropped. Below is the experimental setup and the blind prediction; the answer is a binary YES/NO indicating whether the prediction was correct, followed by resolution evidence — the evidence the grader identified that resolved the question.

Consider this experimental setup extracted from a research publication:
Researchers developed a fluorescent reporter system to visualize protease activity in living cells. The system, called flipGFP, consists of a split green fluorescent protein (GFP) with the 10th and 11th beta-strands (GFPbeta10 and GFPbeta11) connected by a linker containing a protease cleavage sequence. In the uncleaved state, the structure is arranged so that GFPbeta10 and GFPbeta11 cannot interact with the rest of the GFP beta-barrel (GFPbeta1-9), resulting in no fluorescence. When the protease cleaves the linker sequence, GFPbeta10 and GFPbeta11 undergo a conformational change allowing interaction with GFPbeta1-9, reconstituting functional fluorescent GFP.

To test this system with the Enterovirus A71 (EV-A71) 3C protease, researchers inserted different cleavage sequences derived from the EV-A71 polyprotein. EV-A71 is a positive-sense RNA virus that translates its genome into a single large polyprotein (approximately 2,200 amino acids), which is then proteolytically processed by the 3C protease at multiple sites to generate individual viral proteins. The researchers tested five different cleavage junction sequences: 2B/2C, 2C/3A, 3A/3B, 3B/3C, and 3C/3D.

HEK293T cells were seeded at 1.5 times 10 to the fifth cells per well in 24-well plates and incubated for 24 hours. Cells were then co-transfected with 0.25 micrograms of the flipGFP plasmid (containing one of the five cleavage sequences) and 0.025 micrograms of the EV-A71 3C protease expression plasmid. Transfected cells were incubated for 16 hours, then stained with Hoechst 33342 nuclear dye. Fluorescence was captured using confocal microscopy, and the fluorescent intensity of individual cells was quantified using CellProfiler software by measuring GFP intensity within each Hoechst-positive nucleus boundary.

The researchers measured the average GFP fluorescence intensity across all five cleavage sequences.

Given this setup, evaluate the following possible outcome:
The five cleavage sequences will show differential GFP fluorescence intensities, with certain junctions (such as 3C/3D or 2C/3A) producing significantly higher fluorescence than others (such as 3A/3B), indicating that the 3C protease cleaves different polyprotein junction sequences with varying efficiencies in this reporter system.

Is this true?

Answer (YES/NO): NO